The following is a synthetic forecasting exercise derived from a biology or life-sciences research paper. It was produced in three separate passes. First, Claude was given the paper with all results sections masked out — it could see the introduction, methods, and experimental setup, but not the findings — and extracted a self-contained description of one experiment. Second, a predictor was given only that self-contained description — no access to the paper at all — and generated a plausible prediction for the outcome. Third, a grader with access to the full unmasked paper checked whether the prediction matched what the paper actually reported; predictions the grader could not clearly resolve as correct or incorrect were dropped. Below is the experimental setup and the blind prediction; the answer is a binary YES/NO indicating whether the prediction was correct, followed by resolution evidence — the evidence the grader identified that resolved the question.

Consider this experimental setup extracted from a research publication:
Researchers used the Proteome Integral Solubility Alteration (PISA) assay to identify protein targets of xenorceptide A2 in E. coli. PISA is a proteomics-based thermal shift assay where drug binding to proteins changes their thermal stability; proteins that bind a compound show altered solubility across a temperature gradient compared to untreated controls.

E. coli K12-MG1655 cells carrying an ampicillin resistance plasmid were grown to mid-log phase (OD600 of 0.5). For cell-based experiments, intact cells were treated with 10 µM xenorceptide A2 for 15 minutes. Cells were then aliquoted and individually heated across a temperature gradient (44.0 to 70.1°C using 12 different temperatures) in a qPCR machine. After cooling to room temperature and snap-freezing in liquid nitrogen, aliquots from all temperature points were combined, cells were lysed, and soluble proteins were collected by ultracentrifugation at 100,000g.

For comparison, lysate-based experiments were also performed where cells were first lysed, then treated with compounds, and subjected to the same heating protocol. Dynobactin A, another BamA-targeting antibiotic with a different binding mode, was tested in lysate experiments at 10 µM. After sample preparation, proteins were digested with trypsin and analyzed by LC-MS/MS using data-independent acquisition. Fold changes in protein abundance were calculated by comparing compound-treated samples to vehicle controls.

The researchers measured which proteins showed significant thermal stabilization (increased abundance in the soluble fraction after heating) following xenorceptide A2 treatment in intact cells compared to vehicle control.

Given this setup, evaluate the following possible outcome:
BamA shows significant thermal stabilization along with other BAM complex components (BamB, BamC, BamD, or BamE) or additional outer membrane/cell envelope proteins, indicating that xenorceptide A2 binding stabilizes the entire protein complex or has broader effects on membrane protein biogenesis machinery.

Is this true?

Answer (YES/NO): YES